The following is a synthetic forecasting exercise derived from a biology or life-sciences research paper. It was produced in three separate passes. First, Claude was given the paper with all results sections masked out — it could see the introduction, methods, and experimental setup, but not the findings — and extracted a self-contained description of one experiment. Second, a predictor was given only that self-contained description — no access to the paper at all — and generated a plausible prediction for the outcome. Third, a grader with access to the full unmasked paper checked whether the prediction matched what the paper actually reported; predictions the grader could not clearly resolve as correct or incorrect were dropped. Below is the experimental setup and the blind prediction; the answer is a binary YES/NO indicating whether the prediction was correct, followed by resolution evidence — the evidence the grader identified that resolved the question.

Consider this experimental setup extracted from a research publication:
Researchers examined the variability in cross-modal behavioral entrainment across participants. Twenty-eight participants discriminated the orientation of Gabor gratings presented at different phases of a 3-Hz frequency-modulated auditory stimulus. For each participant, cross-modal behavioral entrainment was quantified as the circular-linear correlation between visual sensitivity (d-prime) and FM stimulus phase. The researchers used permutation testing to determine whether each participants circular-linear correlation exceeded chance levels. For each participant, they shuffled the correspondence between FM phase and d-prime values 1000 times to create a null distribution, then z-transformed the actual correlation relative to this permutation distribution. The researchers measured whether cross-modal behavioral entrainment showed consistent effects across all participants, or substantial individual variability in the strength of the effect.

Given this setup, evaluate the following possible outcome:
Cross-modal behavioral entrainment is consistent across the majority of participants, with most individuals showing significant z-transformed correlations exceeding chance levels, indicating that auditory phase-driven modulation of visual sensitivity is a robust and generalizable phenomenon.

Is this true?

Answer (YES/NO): YES